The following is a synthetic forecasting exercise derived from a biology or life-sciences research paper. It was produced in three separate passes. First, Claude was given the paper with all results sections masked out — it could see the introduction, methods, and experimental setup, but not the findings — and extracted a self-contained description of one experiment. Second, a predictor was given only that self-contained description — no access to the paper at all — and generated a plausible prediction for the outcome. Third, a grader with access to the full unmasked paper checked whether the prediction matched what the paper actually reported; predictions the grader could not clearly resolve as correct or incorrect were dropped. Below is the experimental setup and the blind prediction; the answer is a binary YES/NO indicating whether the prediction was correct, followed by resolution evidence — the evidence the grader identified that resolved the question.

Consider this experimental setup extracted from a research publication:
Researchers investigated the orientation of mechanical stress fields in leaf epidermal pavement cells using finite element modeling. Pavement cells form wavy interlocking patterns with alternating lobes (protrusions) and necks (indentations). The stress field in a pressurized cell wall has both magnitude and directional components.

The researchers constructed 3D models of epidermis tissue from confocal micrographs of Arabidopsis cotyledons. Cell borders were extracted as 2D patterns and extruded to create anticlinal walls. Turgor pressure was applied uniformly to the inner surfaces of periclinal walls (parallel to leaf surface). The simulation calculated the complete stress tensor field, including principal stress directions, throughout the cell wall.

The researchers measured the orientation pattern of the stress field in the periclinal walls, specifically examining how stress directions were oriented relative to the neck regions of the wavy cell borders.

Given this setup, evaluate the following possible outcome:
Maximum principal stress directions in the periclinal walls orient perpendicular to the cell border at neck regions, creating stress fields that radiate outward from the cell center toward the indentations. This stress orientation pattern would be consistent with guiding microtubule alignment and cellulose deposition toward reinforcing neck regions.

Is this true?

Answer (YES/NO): NO